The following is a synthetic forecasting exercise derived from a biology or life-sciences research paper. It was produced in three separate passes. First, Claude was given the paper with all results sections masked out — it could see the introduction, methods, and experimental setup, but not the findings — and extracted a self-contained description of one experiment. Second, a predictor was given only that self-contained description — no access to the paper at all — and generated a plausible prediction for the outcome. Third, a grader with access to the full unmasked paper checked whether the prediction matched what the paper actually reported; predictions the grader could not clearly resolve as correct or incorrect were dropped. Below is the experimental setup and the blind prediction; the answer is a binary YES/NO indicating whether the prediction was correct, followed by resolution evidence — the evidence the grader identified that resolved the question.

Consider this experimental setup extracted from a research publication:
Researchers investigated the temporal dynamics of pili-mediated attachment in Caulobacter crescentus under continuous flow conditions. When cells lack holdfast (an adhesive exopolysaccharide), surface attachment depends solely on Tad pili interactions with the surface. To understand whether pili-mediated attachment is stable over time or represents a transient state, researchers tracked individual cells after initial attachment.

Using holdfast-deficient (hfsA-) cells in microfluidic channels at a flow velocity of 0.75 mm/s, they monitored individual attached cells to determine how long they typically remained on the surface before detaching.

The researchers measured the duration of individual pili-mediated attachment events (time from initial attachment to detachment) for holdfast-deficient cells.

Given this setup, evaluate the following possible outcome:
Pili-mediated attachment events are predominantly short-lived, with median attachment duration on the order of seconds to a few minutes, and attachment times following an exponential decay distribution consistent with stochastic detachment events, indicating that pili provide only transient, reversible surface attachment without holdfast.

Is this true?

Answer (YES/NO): YES